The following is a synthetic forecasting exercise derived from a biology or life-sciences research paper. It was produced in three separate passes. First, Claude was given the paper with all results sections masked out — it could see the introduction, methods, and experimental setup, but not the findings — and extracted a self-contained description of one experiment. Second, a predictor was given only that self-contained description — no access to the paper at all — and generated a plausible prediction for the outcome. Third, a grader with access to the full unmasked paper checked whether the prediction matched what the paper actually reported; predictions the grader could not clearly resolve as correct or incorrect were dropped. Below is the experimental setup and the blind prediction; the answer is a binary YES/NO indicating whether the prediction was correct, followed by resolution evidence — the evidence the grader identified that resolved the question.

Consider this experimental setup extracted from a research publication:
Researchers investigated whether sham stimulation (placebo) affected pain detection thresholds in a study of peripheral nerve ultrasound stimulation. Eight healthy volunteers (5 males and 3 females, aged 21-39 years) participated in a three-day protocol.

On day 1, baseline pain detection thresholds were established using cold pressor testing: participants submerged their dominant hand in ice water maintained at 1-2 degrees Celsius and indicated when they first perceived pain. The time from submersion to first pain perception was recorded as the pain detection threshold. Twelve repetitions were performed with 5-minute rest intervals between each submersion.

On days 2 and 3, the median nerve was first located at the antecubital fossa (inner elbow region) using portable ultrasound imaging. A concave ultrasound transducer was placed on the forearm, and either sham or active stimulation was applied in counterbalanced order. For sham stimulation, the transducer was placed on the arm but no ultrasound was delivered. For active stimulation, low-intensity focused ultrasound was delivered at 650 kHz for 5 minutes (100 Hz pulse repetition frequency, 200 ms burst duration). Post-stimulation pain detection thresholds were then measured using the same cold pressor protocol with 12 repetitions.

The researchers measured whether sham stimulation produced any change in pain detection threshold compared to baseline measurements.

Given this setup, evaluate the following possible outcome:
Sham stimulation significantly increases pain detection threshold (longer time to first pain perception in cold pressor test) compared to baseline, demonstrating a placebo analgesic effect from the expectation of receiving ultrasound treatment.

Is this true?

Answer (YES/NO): YES